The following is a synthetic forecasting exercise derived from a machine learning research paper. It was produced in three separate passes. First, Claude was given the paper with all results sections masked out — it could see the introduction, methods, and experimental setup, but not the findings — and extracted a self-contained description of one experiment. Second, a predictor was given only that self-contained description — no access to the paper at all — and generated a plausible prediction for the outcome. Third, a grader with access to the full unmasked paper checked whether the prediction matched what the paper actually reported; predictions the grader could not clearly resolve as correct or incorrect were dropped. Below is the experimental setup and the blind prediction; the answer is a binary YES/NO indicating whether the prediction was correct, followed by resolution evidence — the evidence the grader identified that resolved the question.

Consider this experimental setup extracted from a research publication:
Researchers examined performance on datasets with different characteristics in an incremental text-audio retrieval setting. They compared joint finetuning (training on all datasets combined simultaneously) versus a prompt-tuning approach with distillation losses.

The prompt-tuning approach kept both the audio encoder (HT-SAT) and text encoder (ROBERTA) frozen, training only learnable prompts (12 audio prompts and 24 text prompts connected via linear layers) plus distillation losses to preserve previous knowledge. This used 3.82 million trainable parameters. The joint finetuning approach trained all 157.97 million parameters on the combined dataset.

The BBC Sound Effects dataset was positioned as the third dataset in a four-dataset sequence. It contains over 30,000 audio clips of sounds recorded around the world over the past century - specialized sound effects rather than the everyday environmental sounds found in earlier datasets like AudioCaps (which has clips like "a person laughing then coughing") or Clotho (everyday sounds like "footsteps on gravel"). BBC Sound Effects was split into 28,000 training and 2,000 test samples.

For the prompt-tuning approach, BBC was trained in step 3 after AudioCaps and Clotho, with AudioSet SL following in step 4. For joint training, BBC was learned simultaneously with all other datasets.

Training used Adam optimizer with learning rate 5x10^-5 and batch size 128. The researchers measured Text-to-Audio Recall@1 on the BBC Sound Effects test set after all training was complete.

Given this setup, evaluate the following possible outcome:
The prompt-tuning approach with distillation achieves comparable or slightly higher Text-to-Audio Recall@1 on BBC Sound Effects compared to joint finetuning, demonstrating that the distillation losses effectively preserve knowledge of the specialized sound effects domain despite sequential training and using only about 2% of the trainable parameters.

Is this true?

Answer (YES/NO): NO